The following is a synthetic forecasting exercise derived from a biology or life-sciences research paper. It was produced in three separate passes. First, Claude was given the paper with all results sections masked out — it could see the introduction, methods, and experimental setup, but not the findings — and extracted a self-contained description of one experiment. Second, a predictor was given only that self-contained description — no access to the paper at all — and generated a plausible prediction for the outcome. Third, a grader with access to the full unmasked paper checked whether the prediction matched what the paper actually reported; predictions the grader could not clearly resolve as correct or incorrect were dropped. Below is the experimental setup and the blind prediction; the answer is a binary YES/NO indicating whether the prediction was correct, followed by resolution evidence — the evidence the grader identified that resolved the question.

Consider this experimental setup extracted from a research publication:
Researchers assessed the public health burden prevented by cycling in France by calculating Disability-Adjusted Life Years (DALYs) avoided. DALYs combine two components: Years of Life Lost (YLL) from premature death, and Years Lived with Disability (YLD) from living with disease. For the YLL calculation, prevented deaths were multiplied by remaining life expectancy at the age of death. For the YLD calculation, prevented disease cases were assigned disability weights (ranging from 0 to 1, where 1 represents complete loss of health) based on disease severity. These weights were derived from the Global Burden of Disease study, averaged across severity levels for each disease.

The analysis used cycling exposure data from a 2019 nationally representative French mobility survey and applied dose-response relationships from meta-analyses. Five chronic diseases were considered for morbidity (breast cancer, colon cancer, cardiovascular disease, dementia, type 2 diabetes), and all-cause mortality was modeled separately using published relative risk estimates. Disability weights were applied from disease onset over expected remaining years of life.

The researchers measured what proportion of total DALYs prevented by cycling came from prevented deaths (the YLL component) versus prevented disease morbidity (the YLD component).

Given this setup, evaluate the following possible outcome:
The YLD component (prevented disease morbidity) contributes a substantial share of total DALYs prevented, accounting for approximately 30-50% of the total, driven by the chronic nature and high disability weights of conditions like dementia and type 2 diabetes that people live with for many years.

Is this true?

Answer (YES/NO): NO